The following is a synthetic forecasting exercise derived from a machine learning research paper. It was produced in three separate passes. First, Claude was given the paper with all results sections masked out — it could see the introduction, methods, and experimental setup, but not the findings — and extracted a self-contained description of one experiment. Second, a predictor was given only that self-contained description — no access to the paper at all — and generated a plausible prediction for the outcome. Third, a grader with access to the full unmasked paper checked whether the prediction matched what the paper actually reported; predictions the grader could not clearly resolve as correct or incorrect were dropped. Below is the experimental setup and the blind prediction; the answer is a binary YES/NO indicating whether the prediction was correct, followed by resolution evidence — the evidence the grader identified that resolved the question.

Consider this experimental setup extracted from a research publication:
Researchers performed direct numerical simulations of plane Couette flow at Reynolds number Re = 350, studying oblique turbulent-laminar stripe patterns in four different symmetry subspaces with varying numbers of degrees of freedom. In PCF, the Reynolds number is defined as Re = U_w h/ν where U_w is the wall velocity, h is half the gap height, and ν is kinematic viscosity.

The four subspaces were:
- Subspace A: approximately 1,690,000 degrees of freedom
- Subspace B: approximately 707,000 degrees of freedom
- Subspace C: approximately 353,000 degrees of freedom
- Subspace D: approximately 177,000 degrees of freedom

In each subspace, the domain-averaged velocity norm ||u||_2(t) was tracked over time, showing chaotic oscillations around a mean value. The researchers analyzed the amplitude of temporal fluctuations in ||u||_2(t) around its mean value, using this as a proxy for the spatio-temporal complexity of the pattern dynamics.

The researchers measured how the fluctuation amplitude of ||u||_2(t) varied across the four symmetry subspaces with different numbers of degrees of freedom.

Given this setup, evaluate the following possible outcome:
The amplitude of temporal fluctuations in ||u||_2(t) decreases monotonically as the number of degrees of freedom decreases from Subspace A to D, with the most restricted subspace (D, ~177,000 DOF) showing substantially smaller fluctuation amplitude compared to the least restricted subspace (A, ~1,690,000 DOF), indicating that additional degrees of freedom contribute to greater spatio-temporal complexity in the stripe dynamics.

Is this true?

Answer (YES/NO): NO